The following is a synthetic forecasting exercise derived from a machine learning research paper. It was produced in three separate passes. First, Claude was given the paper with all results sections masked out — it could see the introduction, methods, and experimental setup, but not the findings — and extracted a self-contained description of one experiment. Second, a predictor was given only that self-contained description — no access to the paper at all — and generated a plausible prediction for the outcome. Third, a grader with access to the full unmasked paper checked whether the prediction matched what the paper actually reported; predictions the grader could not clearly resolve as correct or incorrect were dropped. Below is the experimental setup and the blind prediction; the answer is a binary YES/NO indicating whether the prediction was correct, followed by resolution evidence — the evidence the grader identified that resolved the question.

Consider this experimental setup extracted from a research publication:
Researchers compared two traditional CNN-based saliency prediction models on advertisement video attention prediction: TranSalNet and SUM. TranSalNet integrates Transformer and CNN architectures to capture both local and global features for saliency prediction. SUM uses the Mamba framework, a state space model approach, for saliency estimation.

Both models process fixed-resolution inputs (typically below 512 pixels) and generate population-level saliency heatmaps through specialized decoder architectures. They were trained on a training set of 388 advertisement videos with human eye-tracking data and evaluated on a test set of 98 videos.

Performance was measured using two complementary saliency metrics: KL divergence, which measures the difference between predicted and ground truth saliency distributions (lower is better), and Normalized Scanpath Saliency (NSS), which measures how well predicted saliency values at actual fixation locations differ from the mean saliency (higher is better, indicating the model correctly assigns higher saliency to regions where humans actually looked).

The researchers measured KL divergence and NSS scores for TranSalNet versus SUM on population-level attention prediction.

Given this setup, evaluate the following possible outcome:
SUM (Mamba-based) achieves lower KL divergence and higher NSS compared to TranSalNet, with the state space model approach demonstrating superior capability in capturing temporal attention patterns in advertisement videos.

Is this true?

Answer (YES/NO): NO